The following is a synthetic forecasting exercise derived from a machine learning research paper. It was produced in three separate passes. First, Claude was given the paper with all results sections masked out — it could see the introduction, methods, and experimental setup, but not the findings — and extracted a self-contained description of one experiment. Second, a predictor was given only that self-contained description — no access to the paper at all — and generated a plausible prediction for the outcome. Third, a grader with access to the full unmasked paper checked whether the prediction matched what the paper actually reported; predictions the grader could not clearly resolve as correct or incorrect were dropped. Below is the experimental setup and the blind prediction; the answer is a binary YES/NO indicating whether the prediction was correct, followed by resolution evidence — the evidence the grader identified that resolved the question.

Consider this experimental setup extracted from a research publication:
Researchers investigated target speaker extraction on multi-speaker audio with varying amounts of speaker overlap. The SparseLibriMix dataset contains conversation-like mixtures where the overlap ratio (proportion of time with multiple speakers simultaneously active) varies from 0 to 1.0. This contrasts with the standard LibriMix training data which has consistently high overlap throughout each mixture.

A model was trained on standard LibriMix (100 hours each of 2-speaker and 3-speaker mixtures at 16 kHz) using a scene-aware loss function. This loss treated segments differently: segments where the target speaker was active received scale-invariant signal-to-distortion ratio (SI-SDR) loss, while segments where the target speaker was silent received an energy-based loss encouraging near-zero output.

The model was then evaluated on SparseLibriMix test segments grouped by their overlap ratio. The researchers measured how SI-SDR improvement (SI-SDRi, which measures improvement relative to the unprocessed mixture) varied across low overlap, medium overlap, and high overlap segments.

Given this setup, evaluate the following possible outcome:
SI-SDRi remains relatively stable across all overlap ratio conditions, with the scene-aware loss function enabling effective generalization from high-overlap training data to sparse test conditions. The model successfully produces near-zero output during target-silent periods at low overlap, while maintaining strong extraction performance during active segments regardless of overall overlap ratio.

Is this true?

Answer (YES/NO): NO